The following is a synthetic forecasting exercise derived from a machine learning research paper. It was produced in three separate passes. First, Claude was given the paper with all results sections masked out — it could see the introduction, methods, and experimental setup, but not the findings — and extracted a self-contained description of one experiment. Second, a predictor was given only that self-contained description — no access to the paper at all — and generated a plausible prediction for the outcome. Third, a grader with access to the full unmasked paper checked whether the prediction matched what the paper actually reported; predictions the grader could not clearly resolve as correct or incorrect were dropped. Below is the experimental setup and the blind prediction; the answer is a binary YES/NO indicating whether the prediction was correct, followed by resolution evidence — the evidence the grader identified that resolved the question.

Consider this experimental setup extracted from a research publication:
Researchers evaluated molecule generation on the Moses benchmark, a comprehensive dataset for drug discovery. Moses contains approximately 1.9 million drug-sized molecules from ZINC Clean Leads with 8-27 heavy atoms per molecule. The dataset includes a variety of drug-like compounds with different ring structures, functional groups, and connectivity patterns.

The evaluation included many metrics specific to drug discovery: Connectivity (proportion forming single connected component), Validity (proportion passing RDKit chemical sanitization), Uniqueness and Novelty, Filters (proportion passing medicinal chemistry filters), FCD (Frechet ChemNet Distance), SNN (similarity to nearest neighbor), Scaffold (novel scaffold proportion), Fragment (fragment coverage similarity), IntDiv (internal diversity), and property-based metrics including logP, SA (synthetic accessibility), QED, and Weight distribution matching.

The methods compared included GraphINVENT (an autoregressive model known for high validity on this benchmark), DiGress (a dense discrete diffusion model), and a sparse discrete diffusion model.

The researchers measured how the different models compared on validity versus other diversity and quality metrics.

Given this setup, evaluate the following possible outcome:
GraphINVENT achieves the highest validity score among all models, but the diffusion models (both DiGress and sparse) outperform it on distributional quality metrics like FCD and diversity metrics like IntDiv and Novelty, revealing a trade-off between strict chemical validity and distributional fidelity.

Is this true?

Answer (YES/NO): NO